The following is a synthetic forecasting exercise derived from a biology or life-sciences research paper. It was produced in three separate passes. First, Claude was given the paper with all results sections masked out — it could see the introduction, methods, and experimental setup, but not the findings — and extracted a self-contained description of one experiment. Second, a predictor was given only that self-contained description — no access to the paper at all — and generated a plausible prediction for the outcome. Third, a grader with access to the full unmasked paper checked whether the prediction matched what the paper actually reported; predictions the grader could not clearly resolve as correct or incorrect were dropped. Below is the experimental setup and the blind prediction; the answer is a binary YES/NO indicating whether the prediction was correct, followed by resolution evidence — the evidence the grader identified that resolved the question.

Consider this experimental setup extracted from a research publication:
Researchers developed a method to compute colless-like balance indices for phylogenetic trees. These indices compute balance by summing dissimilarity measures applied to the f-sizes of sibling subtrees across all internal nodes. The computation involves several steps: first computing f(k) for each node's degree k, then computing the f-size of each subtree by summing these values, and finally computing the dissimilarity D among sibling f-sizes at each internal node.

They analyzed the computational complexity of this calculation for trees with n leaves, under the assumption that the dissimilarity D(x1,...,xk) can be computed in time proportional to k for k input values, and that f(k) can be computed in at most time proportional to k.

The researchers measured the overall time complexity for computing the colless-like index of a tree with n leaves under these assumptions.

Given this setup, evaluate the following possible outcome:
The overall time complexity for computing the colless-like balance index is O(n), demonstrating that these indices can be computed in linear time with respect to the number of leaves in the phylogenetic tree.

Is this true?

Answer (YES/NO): YES